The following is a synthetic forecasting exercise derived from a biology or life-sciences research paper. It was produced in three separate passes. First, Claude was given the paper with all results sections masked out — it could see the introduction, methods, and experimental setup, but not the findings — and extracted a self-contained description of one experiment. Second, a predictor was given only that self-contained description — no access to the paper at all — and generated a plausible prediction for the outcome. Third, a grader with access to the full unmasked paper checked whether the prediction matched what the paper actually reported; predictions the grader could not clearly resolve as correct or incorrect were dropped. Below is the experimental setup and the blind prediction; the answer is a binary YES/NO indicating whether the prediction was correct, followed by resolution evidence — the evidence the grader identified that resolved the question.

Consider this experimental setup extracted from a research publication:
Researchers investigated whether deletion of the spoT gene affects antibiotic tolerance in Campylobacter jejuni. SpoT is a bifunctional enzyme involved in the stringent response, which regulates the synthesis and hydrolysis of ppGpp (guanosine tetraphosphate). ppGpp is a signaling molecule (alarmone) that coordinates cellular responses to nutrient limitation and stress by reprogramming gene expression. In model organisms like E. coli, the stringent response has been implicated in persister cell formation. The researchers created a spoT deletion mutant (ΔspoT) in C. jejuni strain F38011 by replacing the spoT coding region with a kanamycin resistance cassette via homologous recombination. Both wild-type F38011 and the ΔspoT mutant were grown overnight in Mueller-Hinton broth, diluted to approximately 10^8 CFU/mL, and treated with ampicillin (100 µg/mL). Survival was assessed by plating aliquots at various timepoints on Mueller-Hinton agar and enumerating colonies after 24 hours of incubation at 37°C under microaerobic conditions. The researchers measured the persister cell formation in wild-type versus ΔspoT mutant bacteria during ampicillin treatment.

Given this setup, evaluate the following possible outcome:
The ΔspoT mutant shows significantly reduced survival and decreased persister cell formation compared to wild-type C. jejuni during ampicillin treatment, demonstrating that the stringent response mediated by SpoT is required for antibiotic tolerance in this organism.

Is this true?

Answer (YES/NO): NO